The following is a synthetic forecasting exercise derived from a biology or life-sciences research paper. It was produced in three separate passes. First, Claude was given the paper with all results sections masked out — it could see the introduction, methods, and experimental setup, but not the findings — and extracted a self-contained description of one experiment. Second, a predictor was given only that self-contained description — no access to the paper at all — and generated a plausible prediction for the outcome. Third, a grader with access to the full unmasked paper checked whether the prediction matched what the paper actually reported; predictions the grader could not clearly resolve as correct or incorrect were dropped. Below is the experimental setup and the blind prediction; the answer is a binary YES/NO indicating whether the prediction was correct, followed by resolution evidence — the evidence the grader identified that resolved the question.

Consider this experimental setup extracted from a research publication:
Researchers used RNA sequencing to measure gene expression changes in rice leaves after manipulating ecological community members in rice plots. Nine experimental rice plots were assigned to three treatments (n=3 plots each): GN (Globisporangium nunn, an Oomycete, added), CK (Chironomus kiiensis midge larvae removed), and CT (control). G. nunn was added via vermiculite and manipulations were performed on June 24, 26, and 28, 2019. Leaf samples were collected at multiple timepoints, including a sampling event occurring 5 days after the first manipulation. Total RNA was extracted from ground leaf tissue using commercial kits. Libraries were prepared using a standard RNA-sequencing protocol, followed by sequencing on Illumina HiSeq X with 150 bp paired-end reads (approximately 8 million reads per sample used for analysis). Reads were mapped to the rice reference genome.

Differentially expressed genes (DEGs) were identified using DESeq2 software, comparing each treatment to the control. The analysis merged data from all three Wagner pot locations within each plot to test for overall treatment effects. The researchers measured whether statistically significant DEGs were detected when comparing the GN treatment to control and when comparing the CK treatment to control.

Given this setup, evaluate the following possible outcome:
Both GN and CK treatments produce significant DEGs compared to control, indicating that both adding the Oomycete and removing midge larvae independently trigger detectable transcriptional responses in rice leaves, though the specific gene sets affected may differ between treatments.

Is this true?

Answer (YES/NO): NO